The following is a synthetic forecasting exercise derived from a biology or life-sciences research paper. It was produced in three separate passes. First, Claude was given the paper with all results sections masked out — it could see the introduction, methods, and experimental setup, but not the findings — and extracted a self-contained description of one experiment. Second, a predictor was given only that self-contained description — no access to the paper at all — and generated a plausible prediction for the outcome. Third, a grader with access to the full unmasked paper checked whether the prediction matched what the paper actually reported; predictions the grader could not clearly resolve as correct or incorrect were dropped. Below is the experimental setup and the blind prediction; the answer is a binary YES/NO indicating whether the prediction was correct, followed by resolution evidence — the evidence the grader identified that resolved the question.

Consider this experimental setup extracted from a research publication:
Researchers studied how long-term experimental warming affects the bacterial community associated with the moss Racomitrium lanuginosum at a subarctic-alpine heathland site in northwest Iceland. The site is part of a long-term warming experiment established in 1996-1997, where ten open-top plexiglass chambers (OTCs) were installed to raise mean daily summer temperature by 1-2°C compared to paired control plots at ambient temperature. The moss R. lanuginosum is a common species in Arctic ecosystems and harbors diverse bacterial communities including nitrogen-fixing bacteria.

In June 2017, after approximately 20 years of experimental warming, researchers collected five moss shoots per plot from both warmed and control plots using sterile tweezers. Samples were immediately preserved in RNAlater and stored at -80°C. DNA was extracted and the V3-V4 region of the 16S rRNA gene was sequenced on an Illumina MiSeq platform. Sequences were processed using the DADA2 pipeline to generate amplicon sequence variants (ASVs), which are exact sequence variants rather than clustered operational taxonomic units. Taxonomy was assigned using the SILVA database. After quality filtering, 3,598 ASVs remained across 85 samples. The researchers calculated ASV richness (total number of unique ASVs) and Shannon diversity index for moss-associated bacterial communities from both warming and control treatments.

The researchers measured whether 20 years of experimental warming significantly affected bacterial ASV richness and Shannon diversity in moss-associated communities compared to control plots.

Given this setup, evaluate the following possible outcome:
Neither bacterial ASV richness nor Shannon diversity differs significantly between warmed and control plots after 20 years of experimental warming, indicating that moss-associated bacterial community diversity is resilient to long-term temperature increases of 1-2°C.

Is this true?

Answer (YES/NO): YES